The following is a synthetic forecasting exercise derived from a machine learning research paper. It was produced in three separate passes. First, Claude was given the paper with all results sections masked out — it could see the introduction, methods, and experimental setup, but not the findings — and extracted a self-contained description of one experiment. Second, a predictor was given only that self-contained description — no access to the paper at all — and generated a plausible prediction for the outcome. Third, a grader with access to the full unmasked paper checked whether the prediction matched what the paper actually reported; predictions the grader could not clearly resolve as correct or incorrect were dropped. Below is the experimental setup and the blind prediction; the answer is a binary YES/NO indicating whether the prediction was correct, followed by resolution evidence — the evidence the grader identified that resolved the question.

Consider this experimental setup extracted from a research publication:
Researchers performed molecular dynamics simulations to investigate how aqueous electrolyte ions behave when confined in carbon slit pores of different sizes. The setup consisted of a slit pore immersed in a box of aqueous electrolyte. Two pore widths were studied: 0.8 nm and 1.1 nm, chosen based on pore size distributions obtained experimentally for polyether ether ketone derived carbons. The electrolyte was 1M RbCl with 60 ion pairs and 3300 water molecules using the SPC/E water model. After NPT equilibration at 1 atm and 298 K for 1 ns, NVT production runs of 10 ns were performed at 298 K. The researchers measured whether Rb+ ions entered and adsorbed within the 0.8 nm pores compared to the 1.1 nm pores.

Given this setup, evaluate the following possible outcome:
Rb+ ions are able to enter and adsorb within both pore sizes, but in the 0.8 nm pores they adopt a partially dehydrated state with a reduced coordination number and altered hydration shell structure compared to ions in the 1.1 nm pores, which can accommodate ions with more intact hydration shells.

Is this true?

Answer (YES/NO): NO